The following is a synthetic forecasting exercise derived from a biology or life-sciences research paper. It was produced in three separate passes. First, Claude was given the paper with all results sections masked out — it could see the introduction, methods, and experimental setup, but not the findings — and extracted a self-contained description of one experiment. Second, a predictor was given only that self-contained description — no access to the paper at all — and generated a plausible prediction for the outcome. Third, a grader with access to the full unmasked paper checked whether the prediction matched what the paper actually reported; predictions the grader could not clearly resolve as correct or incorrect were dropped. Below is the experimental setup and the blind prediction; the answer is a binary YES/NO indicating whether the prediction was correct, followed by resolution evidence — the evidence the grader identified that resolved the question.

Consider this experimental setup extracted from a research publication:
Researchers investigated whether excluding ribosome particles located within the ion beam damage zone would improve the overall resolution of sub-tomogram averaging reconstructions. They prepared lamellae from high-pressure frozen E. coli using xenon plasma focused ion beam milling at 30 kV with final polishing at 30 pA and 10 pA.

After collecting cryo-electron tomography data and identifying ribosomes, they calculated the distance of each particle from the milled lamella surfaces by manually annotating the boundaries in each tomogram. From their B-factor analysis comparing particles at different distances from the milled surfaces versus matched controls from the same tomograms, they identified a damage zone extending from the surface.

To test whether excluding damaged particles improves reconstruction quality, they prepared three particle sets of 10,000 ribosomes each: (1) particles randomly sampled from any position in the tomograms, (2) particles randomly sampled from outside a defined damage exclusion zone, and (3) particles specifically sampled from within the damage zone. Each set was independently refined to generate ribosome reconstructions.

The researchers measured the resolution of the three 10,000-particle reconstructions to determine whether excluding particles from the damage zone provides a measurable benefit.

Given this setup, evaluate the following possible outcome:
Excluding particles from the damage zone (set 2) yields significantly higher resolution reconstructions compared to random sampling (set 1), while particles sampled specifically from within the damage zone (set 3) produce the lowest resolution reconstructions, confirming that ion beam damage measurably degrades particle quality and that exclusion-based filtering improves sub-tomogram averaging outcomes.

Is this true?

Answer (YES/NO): NO